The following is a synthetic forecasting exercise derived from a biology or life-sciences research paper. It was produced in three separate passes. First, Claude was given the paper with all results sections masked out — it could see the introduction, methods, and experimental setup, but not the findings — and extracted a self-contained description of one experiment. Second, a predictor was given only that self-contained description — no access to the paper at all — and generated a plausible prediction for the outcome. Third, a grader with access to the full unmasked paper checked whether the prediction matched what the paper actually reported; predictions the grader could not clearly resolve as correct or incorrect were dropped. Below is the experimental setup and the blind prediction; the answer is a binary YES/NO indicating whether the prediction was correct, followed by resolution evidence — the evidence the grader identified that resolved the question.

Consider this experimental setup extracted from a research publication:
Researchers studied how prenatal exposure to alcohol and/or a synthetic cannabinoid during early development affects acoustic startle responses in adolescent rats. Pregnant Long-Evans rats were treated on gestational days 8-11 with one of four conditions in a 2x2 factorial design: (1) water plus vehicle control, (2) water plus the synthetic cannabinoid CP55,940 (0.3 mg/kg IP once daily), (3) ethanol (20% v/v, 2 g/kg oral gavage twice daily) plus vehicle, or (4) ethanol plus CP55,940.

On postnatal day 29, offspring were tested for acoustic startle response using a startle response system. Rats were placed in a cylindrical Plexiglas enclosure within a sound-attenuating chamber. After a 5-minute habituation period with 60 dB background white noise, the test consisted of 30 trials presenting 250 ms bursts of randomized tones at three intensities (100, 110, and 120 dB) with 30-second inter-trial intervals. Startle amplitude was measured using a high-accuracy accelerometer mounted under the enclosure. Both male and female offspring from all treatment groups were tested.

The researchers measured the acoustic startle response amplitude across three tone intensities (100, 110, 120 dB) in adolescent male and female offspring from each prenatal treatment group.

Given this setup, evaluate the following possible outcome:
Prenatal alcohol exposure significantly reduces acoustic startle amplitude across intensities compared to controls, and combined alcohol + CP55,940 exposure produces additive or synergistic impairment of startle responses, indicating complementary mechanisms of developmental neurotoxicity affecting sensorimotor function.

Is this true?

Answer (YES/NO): NO